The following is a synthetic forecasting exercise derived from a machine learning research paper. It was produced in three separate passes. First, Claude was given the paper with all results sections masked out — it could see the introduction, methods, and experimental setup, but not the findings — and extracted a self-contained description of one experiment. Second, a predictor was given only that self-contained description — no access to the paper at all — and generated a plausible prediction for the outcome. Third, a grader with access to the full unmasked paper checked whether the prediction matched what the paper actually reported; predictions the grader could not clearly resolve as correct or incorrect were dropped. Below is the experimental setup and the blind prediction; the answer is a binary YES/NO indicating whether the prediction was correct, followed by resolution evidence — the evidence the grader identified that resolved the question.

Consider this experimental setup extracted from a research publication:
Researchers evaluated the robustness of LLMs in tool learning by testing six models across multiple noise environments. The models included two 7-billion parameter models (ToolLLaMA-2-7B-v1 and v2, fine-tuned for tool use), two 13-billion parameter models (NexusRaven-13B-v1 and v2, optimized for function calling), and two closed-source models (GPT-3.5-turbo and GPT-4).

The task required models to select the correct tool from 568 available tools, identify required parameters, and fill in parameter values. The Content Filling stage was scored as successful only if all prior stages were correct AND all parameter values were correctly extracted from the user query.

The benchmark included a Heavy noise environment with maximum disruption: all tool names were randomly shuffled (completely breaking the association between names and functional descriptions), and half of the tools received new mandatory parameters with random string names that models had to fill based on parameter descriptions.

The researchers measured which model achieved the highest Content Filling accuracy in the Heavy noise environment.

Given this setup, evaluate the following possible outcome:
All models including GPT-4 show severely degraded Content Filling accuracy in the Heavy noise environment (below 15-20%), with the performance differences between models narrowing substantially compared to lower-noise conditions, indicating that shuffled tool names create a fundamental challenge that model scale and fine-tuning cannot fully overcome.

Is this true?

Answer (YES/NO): NO